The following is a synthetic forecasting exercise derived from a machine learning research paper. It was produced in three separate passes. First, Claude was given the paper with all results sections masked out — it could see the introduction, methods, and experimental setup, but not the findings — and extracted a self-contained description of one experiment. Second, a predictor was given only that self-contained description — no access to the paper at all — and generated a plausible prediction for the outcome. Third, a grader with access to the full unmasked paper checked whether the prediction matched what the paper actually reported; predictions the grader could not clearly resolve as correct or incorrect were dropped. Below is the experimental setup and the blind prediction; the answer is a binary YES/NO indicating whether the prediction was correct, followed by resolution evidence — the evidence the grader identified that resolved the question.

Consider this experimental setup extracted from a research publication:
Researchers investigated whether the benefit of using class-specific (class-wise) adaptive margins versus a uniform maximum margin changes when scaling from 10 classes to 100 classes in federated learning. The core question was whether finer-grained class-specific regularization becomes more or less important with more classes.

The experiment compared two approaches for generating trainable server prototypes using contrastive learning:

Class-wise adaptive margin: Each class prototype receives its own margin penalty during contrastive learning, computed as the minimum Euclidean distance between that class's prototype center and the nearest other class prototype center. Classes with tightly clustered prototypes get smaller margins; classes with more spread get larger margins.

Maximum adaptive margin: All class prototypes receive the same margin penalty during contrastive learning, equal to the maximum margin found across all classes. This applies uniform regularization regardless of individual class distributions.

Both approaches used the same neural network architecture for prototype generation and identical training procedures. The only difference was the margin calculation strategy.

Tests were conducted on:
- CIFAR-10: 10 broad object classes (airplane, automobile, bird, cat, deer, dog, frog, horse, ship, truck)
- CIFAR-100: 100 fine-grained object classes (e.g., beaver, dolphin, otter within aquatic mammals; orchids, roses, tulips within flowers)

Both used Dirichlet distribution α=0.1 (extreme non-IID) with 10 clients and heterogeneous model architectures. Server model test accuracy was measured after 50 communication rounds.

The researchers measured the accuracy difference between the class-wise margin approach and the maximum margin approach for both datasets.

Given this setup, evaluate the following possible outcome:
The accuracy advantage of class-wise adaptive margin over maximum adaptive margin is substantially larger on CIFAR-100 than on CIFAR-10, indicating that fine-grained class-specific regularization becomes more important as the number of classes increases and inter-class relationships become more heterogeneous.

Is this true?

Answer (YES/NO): NO